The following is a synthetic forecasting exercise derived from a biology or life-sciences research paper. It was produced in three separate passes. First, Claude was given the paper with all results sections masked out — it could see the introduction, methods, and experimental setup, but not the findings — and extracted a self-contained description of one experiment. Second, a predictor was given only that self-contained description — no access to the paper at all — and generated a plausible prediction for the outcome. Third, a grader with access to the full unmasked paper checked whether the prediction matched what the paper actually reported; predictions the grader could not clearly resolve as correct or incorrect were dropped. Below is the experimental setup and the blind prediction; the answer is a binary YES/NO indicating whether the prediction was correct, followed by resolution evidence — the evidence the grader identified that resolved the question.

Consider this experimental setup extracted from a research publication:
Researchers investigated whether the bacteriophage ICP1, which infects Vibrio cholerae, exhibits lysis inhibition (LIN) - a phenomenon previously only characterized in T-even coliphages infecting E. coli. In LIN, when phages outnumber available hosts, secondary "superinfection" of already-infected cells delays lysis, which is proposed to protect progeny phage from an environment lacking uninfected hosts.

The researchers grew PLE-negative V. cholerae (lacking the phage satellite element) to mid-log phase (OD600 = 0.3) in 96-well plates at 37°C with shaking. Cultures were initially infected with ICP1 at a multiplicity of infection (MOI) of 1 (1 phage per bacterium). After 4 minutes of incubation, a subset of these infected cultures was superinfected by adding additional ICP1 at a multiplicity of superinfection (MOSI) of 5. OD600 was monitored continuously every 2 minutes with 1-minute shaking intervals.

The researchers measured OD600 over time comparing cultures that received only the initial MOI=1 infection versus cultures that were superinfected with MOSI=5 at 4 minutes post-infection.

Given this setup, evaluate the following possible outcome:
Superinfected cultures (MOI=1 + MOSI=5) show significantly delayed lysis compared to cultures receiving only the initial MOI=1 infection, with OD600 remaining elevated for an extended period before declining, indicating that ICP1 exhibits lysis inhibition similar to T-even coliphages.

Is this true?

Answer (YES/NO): YES